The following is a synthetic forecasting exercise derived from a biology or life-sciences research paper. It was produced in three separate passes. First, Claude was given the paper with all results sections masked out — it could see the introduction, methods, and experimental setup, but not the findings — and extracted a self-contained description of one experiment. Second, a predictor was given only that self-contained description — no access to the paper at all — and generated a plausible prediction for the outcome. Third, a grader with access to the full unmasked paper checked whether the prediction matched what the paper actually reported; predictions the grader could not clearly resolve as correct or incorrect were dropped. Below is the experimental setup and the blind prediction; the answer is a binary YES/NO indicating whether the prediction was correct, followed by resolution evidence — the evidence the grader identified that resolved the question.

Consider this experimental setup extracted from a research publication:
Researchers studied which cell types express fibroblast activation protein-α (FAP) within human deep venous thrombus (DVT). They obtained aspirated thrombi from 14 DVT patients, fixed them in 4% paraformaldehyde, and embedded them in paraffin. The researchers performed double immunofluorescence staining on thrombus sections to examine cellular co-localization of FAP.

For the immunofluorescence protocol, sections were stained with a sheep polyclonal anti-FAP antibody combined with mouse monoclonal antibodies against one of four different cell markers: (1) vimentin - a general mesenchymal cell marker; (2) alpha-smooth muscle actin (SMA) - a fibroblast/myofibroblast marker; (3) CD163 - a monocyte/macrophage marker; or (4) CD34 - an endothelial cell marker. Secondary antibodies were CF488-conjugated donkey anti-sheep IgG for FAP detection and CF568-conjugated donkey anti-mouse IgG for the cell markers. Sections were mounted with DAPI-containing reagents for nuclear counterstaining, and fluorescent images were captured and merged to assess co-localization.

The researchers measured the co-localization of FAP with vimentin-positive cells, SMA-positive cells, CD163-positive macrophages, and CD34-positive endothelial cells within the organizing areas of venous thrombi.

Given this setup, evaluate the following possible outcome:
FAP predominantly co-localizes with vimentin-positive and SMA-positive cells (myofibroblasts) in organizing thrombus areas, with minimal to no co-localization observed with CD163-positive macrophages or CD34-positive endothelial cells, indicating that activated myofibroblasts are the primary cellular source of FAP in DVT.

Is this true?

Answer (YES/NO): NO